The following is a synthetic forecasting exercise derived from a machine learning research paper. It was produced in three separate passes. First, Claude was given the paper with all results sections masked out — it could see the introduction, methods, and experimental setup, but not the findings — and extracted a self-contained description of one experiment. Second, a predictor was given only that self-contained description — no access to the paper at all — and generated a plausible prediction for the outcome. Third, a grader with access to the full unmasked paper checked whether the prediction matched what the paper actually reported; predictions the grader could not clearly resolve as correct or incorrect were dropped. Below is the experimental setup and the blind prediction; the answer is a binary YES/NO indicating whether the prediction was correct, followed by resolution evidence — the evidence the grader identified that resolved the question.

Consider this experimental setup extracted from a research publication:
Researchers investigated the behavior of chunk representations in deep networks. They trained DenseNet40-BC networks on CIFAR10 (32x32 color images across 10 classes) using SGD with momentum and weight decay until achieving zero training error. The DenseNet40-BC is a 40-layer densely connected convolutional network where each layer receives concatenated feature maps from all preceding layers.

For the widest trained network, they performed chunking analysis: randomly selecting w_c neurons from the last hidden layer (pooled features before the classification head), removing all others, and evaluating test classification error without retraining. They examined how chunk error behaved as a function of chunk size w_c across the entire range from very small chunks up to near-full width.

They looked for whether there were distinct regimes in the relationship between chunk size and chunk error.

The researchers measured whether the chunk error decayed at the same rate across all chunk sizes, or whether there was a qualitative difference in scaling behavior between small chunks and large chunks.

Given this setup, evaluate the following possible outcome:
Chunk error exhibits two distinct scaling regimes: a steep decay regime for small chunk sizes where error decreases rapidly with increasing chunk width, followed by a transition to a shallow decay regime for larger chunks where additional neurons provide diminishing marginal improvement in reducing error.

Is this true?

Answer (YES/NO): YES